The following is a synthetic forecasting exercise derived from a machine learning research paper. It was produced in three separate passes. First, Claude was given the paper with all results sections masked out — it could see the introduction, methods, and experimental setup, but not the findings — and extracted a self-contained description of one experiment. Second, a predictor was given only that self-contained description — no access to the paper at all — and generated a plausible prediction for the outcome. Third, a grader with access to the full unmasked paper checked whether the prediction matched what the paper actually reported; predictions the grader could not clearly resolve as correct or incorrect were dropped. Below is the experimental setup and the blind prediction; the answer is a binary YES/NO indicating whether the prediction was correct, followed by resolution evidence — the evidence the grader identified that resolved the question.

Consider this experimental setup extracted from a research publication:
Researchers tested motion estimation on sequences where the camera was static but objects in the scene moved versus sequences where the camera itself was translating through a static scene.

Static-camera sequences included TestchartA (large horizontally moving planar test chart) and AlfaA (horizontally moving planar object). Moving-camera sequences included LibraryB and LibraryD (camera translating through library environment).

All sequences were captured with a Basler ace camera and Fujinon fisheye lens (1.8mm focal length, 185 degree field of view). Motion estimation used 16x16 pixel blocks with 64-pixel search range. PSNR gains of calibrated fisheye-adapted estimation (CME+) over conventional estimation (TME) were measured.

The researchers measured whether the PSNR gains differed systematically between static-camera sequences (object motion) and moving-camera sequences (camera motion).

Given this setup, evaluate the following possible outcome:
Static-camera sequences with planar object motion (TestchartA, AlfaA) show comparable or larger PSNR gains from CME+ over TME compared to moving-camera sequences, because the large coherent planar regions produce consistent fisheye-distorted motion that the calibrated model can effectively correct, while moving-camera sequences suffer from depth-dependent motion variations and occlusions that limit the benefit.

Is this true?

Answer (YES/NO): YES